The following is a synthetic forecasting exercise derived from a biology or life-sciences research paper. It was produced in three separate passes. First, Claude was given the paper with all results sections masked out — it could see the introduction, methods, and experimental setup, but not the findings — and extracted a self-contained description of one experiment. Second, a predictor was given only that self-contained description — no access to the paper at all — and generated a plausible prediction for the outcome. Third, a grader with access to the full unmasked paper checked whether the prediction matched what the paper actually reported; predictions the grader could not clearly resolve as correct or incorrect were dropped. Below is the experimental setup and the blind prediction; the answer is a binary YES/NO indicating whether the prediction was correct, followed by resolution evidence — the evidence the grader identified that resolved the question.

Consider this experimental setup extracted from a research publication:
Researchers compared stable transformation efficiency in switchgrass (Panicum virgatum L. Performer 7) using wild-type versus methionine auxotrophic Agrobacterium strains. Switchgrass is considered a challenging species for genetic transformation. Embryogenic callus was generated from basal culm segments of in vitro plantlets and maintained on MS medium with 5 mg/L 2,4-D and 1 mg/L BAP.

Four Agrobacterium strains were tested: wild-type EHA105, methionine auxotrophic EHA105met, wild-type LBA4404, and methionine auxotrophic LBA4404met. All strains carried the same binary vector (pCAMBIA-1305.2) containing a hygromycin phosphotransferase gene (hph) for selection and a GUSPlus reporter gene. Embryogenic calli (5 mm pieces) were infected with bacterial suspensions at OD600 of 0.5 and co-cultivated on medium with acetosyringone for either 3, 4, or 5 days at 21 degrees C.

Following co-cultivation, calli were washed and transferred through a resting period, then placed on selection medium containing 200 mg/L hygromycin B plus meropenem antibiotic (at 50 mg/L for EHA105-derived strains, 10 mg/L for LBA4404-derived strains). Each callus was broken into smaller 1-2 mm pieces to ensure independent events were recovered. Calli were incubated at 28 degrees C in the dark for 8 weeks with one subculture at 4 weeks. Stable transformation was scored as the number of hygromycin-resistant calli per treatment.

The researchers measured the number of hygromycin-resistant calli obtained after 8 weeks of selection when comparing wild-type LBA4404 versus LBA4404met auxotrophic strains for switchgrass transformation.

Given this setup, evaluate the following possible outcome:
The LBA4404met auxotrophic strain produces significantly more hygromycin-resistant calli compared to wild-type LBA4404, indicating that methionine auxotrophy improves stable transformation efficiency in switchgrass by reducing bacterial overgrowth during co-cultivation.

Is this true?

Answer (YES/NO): NO